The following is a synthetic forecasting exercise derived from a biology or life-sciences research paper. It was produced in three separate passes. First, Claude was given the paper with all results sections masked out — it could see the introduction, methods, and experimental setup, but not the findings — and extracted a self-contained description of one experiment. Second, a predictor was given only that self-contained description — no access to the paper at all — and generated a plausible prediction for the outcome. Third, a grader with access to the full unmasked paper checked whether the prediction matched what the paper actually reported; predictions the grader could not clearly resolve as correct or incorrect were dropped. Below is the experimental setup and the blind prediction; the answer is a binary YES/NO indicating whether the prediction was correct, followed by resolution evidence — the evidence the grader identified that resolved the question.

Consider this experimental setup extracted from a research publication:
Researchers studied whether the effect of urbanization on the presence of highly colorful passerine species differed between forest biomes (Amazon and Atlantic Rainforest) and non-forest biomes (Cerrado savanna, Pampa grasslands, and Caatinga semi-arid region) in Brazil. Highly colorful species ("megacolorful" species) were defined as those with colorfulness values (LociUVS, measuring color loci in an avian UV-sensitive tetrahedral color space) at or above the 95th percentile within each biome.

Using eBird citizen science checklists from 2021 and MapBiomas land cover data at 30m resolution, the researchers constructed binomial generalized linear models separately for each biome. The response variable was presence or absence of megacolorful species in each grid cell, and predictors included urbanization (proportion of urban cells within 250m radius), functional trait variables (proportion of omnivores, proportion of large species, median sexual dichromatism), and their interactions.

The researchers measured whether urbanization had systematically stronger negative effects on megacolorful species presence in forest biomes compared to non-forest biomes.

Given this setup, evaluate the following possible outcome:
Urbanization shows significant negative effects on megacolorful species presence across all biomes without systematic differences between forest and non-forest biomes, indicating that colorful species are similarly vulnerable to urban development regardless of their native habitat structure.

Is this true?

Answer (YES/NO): NO